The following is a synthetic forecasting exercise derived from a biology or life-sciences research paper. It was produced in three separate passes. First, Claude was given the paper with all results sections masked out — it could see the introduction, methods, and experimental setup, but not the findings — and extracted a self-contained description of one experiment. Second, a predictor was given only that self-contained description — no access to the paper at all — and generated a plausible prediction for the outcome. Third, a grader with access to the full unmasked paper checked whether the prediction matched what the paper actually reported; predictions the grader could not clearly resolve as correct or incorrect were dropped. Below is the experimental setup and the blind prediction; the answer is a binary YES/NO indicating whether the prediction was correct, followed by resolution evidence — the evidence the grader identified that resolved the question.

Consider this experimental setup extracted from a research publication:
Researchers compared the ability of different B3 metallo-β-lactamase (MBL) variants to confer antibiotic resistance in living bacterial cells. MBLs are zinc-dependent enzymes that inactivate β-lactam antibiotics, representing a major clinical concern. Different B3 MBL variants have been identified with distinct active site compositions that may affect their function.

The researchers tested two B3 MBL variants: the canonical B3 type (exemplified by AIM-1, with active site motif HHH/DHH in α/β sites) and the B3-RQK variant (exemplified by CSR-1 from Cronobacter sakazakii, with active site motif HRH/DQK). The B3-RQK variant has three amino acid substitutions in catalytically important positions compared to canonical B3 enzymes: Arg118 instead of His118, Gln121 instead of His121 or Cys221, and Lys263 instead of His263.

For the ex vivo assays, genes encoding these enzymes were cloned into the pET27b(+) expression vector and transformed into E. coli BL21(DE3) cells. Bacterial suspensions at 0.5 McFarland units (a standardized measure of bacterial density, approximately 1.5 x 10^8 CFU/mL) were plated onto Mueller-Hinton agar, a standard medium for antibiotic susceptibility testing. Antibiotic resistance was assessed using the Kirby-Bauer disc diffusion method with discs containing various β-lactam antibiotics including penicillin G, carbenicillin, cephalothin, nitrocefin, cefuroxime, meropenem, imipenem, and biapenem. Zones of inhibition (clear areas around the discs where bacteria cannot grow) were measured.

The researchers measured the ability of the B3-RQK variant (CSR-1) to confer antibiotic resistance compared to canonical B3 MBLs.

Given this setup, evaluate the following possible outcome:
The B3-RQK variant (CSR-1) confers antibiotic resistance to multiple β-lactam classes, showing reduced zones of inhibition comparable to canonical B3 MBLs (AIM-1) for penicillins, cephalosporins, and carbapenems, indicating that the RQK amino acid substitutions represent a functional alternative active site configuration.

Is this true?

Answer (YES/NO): NO